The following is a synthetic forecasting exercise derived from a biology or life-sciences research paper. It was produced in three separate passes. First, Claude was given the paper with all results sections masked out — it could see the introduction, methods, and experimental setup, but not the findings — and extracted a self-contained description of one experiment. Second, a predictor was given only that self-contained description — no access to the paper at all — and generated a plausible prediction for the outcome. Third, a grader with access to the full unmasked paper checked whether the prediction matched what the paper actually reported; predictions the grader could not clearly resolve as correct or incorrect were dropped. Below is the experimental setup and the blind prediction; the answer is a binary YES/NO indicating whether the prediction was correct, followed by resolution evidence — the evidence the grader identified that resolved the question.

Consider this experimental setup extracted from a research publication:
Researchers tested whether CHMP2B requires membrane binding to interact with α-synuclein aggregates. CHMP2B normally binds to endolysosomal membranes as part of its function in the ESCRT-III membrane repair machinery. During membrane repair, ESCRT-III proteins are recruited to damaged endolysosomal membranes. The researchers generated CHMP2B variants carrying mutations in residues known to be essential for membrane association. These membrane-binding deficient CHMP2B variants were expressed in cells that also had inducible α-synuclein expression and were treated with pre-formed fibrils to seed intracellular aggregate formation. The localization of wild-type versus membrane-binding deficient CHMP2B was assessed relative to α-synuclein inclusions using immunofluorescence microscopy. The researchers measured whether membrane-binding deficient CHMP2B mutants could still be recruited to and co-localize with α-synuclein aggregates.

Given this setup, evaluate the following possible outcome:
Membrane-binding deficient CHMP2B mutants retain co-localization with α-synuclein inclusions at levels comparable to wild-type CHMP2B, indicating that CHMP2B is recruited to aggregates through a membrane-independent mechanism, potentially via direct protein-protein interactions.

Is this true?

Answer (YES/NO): YES